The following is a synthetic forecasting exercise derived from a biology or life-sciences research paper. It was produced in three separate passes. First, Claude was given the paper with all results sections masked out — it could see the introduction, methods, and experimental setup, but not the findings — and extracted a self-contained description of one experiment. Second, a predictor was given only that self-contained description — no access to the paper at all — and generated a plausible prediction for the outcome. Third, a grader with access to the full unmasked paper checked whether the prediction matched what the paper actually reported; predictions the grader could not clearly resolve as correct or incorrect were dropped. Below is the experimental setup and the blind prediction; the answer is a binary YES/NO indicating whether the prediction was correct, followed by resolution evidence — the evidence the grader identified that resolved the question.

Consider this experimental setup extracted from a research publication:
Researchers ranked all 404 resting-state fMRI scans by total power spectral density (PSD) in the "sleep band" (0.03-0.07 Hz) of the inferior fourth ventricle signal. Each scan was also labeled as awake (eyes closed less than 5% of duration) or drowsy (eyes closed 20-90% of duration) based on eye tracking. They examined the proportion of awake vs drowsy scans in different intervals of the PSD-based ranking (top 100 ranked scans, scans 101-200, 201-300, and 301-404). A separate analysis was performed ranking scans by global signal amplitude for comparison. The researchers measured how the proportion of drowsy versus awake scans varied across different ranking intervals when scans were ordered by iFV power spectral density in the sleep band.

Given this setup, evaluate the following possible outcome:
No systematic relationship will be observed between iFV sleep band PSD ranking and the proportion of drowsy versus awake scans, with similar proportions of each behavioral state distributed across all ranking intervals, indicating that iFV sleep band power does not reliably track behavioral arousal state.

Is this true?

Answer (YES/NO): NO